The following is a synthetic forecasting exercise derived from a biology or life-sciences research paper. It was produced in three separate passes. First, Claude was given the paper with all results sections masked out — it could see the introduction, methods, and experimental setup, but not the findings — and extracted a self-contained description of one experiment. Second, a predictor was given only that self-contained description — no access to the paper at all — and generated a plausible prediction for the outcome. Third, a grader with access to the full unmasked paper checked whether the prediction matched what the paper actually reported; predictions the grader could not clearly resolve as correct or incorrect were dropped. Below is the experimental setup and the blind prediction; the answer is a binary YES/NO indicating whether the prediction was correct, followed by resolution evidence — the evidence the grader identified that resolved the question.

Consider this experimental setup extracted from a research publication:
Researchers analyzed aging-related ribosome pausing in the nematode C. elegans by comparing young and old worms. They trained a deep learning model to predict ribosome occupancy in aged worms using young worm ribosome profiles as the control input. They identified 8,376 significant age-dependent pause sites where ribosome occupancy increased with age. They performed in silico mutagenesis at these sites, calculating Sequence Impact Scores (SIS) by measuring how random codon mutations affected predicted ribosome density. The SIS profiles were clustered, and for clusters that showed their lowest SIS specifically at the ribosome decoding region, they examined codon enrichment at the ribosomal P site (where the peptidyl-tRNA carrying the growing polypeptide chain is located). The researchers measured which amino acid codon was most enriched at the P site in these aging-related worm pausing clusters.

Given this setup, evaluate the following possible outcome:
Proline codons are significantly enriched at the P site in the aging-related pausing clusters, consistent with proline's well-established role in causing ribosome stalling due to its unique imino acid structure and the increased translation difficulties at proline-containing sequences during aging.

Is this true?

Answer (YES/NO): NO